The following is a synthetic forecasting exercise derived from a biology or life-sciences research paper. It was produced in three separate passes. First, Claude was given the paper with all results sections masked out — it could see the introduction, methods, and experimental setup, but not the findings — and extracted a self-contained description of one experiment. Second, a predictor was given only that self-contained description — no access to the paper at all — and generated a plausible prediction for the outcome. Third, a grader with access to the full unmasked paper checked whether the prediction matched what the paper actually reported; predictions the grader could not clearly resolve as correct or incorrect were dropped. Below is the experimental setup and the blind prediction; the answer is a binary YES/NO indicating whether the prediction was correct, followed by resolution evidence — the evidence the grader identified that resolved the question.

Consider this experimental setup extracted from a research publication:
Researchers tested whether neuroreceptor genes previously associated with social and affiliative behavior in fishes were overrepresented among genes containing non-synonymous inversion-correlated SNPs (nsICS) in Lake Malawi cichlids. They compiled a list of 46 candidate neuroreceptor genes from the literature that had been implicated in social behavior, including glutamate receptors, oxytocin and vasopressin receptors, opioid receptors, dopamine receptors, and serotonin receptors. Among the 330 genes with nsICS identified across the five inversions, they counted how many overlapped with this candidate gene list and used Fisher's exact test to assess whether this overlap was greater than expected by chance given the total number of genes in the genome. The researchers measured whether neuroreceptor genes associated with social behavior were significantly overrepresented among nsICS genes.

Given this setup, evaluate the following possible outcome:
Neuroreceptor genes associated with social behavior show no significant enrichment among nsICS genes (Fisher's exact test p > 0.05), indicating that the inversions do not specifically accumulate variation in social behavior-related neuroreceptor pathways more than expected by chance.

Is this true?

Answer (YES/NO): NO